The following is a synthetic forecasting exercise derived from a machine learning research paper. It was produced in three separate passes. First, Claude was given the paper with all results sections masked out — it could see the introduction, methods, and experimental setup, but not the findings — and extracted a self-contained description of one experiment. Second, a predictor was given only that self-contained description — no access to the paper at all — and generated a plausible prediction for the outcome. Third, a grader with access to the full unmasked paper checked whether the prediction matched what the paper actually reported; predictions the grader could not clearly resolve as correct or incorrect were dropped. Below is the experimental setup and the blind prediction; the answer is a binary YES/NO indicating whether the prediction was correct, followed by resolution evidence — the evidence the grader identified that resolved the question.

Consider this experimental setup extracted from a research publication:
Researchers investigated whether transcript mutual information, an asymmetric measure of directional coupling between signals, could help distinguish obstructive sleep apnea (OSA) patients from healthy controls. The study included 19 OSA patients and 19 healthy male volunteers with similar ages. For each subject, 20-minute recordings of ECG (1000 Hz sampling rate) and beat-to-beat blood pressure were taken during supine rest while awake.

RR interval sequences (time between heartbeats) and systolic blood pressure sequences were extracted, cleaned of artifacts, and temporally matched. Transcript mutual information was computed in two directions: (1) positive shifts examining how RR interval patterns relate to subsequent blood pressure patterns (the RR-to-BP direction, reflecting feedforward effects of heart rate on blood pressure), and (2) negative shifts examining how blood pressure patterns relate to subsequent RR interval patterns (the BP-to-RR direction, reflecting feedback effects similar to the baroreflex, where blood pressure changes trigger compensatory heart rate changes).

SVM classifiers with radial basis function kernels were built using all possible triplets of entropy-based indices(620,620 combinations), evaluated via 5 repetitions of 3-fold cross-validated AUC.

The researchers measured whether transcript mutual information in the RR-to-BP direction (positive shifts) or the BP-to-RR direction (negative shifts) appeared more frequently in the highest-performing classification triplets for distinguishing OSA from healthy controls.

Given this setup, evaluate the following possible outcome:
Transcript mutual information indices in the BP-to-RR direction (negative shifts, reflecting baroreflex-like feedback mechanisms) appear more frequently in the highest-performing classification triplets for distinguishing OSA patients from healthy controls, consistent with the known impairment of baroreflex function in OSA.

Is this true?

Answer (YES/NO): NO